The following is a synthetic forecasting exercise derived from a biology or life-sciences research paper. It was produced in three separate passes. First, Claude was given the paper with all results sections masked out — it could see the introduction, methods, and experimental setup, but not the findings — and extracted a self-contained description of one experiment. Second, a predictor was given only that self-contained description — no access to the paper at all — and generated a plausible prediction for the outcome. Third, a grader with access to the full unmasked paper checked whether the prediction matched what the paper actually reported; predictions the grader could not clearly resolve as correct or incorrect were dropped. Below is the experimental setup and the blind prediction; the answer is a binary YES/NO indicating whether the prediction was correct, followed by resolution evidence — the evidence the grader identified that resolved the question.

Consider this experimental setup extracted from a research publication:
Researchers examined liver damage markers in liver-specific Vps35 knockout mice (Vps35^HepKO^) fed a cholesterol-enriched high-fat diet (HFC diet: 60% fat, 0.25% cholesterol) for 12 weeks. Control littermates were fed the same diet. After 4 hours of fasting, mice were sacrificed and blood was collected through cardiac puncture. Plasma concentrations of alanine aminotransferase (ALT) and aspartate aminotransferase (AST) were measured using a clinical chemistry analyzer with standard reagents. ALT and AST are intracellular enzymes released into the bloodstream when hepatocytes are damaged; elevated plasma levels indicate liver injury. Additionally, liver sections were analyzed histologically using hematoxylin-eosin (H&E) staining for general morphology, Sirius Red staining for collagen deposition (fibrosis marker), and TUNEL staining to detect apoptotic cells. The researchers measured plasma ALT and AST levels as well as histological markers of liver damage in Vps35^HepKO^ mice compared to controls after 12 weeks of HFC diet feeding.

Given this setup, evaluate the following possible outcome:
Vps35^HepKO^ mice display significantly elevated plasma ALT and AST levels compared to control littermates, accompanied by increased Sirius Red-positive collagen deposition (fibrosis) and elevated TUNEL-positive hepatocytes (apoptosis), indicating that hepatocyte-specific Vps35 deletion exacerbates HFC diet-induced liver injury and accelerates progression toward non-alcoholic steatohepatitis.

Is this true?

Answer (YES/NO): NO